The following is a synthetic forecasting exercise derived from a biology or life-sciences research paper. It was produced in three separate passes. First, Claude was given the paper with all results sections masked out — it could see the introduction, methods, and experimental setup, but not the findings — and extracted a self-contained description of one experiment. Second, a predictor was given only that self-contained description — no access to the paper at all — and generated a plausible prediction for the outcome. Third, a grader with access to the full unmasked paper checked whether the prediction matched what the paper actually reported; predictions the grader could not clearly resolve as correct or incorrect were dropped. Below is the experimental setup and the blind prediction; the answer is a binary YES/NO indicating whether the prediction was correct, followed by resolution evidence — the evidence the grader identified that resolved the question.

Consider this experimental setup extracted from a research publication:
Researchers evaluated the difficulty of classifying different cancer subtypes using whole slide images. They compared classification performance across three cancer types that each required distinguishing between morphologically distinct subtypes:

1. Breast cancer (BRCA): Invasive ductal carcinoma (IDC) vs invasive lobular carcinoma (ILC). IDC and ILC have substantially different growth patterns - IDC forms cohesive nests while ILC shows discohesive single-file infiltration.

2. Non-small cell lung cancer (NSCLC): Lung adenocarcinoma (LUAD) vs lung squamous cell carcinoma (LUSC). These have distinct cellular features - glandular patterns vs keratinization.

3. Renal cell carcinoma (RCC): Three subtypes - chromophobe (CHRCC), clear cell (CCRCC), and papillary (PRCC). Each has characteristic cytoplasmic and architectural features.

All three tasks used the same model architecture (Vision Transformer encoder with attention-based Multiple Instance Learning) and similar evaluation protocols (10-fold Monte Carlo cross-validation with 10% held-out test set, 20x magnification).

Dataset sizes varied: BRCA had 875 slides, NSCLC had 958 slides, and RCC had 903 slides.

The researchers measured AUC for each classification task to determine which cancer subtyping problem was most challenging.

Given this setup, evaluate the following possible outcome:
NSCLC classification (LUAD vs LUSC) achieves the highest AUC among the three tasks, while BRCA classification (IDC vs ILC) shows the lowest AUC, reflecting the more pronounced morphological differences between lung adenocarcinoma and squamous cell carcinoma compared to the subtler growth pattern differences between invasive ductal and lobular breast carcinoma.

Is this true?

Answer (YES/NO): NO